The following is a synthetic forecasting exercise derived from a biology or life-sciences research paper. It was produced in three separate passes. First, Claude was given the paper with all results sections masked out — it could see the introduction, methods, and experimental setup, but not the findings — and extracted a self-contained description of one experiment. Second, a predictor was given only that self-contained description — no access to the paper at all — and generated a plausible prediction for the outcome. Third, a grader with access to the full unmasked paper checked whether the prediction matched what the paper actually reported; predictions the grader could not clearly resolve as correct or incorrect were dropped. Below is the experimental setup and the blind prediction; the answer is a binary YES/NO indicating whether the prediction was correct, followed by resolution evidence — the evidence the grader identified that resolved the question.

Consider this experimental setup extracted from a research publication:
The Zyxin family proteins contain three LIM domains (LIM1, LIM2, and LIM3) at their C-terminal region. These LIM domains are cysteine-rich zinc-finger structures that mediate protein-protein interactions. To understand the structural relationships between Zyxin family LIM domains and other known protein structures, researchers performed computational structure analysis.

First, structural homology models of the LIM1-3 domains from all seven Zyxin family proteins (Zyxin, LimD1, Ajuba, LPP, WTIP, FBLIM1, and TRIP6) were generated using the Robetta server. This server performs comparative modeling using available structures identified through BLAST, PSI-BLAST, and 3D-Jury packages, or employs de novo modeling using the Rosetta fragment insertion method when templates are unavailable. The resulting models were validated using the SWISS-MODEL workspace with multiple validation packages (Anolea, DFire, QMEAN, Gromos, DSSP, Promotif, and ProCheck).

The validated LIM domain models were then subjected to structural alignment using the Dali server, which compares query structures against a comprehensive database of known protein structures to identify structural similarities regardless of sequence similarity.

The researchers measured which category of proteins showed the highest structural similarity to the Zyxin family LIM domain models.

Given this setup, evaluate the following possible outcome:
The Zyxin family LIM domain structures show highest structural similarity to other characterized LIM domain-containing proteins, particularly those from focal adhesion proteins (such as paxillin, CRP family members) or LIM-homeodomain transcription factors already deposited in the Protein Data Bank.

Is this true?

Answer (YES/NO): YES